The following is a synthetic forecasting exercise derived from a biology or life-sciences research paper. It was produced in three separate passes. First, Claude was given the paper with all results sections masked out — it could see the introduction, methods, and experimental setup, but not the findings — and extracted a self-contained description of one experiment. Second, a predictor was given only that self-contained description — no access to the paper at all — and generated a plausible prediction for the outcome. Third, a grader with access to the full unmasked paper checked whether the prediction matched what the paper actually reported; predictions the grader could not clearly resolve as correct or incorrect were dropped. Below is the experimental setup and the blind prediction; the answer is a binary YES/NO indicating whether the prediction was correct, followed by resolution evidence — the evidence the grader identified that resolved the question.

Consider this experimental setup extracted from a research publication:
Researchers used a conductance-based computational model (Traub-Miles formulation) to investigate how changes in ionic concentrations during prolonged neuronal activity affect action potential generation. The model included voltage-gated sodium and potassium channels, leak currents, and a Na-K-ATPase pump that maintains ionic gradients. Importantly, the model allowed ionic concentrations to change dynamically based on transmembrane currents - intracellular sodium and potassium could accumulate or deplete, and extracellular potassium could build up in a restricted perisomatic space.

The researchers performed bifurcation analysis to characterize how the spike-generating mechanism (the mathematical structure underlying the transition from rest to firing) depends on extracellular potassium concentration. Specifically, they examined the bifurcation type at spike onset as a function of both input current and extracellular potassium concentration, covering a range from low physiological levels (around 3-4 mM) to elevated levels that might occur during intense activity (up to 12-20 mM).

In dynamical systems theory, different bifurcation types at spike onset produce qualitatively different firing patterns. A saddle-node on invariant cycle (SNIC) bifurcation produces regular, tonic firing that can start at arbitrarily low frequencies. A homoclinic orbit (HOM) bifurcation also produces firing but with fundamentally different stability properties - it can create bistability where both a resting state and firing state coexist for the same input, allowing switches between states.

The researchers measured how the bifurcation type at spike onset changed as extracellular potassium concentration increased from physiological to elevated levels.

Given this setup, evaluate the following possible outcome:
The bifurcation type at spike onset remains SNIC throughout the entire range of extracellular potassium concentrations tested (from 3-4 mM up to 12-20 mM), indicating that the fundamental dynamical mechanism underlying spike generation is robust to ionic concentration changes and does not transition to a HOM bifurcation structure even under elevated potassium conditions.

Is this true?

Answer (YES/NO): NO